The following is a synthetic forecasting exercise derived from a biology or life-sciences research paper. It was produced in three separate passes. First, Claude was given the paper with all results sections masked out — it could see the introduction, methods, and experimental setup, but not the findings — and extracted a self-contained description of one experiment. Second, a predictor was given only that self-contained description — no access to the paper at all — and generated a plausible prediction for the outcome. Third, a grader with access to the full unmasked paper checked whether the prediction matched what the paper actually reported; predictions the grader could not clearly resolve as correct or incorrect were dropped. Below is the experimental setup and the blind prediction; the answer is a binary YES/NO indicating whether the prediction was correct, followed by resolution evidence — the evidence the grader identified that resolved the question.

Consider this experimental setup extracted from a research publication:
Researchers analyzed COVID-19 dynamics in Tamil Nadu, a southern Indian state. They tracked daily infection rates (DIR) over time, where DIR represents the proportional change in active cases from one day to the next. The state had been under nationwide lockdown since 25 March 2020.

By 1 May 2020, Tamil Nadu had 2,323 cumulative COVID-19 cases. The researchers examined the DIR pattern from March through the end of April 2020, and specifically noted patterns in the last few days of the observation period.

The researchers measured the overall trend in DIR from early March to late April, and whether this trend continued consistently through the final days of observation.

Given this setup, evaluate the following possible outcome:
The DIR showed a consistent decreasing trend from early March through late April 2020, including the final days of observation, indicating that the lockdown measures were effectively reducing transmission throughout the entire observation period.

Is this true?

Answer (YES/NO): NO